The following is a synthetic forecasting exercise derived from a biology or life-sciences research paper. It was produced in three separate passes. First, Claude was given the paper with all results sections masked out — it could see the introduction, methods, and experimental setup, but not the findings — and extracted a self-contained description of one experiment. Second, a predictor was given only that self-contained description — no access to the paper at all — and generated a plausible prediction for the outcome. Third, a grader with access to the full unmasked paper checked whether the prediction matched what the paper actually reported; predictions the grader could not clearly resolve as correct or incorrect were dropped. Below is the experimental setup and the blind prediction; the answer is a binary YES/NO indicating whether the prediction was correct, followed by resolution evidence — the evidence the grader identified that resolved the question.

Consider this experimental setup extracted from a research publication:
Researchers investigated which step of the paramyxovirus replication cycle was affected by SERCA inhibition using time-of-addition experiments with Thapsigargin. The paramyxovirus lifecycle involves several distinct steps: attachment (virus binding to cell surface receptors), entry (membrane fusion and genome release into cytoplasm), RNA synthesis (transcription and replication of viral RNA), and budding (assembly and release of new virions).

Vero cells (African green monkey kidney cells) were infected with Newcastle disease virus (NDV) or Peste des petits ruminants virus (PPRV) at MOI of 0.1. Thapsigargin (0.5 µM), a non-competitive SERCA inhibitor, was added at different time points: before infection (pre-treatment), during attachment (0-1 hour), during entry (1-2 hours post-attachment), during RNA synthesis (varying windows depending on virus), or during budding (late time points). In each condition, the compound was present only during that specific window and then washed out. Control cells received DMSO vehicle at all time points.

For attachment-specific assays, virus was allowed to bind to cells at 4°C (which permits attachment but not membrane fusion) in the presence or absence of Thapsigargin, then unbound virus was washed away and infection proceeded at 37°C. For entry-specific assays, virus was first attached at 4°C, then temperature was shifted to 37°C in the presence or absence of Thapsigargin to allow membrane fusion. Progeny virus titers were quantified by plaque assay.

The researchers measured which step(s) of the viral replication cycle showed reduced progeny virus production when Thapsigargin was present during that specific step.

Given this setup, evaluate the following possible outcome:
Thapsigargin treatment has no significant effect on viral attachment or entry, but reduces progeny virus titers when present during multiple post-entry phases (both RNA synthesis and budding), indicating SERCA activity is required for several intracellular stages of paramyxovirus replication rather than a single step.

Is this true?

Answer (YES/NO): NO